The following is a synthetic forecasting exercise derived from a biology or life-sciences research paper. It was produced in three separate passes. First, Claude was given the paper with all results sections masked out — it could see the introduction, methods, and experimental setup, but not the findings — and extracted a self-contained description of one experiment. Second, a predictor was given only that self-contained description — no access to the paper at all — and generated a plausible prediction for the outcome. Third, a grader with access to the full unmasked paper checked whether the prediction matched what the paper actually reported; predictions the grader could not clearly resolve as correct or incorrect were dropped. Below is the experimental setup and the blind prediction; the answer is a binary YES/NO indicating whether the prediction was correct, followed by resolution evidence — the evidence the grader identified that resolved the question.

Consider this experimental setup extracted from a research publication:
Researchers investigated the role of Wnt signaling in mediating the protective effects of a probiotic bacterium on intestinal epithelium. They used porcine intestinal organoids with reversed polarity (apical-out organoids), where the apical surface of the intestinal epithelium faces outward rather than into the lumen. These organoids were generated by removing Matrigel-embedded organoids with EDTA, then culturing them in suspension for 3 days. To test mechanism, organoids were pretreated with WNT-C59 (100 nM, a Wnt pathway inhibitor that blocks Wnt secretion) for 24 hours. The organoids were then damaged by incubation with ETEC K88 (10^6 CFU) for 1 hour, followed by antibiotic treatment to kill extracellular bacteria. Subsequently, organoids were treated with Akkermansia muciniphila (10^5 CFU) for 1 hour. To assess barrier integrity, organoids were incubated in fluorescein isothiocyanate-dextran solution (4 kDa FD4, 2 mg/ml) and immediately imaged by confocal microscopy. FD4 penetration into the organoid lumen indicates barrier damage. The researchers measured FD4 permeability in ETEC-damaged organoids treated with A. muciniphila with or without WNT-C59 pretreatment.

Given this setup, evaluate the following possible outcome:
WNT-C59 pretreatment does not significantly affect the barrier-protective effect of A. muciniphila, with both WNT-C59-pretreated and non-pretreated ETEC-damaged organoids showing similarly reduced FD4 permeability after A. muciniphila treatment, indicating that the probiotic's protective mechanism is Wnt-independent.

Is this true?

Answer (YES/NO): NO